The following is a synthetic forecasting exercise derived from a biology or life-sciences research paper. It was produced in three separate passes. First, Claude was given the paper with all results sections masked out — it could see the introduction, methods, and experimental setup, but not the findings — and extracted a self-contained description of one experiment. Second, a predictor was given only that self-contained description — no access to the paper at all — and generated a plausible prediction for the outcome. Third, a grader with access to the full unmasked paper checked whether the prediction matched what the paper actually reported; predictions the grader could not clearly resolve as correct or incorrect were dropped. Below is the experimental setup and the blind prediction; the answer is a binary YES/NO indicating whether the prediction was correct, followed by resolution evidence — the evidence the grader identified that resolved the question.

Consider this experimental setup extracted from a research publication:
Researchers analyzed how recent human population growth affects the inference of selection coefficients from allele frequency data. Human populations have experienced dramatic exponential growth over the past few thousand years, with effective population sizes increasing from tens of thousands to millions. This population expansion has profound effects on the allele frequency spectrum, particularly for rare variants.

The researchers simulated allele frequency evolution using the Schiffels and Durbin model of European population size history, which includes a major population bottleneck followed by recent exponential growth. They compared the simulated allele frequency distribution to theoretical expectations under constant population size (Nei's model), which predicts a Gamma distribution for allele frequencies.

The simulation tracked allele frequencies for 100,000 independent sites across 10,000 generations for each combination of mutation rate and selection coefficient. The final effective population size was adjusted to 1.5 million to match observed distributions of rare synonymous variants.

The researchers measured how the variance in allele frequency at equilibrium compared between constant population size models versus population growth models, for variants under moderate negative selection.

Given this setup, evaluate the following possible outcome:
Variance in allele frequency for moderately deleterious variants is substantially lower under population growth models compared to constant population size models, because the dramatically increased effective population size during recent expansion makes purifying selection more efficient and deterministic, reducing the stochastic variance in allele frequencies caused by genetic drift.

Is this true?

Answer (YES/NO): NO